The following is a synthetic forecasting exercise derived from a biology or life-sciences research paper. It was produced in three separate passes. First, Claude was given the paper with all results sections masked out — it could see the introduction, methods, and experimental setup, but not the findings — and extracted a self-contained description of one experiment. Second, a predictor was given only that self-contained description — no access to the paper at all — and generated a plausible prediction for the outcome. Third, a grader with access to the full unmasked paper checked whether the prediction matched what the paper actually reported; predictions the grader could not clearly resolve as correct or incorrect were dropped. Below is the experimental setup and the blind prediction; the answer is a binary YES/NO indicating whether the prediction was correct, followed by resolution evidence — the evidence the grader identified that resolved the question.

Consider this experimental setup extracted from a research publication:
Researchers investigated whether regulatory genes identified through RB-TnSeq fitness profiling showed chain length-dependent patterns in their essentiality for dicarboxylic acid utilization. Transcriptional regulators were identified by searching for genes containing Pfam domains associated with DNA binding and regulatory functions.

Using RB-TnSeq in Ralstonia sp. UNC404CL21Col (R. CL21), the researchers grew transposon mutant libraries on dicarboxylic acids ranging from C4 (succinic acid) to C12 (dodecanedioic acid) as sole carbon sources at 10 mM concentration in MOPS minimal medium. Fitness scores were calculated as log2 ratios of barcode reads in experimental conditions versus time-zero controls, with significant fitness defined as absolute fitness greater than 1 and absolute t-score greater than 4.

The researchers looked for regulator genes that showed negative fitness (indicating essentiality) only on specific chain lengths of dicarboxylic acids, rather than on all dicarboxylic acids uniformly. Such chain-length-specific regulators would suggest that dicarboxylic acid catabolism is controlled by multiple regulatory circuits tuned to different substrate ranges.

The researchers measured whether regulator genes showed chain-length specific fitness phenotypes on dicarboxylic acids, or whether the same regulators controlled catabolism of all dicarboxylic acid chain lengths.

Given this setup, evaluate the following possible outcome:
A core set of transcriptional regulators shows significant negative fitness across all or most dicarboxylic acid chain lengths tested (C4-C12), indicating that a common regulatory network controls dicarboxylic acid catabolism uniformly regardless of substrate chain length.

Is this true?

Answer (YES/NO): NO